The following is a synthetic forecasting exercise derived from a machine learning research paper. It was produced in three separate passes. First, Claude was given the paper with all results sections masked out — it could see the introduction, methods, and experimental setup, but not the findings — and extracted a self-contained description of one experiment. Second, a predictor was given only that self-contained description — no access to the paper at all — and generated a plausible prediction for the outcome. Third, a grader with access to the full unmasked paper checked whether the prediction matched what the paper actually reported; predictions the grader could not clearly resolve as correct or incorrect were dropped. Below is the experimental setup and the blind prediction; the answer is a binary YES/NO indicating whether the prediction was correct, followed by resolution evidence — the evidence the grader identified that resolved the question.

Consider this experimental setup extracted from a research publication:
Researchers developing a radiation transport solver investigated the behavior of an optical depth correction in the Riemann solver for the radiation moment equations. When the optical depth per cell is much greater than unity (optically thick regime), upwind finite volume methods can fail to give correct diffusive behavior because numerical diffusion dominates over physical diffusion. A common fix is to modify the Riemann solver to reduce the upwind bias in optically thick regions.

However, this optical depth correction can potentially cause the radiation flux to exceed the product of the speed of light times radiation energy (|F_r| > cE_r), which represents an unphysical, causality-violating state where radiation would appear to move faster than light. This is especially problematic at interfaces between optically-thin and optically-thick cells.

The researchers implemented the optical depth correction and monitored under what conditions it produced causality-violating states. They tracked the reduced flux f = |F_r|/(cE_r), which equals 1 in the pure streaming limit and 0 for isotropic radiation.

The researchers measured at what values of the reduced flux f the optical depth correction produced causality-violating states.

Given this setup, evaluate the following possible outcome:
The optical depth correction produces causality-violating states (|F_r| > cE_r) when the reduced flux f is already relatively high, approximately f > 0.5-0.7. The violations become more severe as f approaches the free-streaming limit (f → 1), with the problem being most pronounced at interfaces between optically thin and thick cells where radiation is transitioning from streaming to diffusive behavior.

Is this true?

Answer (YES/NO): NO